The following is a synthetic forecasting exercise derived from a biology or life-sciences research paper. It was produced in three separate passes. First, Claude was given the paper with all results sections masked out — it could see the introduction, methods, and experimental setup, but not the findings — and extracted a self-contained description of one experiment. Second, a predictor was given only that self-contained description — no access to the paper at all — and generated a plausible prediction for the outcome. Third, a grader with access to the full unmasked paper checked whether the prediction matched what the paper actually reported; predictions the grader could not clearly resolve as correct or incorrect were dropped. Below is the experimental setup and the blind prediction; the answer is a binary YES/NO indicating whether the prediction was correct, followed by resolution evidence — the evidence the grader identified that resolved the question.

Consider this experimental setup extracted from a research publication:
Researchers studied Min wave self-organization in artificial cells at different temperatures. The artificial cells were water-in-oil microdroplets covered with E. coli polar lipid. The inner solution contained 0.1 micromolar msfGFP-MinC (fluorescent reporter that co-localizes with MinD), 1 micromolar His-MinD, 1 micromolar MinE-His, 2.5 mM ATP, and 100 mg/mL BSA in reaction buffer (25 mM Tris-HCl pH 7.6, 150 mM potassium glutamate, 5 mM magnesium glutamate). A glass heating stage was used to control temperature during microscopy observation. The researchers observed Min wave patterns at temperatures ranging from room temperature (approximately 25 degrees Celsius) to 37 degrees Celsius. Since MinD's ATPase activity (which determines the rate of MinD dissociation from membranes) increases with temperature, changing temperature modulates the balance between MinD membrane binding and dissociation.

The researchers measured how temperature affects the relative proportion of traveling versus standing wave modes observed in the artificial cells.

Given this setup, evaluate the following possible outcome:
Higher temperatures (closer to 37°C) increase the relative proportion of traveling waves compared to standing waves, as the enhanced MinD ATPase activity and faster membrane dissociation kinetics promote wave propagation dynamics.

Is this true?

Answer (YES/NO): NO